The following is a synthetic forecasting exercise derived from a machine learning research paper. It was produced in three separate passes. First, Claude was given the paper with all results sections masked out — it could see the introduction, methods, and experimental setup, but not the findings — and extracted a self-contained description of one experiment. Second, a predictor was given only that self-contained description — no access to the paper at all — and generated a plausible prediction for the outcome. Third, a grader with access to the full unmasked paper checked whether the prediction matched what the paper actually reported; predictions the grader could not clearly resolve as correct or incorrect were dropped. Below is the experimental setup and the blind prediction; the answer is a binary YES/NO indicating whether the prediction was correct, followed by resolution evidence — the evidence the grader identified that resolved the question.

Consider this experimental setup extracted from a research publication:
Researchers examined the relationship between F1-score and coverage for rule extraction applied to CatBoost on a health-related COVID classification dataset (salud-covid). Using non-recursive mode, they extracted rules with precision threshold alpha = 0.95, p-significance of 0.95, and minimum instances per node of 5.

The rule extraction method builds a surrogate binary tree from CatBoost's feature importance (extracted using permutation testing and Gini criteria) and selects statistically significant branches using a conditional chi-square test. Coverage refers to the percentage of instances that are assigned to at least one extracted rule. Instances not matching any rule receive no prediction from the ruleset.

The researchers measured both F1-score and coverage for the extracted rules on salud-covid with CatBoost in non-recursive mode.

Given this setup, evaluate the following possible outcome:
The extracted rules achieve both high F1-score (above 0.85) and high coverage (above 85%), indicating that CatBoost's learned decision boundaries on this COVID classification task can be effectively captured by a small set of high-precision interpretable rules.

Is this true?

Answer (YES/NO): NO